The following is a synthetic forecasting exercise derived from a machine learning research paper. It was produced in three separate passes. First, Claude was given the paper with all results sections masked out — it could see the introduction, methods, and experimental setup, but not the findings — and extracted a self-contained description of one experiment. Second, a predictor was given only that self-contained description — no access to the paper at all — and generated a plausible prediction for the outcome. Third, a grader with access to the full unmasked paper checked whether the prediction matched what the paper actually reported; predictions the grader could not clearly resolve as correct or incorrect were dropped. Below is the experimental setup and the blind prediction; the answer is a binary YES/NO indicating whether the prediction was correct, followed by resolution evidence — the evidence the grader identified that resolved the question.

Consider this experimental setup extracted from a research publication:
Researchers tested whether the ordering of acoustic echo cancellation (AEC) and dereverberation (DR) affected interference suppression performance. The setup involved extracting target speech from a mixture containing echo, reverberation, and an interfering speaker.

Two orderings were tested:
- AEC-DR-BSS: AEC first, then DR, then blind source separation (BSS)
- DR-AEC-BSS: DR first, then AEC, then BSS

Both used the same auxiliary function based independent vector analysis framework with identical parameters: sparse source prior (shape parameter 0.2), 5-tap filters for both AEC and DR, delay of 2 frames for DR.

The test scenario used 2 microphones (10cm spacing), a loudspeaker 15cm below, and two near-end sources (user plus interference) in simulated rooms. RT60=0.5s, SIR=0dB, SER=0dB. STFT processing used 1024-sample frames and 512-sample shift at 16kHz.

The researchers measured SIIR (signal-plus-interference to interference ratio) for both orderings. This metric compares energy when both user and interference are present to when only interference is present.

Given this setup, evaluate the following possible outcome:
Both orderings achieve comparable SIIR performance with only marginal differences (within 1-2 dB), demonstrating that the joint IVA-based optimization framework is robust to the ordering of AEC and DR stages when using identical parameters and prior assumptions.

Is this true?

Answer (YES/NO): YES